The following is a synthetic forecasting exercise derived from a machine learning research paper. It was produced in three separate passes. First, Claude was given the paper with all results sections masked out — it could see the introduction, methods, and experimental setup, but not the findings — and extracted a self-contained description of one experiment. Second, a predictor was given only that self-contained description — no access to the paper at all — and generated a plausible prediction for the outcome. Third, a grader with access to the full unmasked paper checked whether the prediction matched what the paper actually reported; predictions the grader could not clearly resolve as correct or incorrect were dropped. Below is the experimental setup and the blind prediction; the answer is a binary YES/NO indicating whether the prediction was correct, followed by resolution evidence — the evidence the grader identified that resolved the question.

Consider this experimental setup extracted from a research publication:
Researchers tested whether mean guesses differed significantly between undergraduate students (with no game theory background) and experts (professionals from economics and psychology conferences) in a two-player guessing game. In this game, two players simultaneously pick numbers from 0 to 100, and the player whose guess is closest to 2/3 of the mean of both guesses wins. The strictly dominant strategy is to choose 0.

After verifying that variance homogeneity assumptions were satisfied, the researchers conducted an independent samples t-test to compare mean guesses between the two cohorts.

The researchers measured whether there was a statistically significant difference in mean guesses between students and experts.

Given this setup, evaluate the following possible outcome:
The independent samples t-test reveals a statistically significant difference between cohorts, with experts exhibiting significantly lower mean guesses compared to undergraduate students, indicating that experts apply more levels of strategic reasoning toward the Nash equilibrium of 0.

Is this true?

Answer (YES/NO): YES